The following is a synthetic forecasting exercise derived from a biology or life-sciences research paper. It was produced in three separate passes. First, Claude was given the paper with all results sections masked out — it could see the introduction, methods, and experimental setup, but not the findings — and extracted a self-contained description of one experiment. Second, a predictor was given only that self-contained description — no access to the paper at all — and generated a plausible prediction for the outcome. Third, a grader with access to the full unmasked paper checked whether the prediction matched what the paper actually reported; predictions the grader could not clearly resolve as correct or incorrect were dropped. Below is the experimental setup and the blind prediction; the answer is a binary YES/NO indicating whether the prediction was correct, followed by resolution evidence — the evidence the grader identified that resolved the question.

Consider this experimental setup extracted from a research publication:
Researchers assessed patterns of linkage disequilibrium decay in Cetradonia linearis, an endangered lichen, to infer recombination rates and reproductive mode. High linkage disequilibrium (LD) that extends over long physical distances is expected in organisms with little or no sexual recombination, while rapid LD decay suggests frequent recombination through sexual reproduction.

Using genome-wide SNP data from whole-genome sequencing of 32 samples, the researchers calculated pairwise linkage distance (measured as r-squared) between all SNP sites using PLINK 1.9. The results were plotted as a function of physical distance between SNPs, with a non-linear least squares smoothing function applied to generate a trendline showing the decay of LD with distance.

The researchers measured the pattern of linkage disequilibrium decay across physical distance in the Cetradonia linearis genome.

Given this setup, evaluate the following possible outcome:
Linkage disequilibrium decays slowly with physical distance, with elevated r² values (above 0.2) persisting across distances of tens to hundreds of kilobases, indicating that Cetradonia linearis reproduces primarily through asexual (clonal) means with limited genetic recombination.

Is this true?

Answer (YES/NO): NO